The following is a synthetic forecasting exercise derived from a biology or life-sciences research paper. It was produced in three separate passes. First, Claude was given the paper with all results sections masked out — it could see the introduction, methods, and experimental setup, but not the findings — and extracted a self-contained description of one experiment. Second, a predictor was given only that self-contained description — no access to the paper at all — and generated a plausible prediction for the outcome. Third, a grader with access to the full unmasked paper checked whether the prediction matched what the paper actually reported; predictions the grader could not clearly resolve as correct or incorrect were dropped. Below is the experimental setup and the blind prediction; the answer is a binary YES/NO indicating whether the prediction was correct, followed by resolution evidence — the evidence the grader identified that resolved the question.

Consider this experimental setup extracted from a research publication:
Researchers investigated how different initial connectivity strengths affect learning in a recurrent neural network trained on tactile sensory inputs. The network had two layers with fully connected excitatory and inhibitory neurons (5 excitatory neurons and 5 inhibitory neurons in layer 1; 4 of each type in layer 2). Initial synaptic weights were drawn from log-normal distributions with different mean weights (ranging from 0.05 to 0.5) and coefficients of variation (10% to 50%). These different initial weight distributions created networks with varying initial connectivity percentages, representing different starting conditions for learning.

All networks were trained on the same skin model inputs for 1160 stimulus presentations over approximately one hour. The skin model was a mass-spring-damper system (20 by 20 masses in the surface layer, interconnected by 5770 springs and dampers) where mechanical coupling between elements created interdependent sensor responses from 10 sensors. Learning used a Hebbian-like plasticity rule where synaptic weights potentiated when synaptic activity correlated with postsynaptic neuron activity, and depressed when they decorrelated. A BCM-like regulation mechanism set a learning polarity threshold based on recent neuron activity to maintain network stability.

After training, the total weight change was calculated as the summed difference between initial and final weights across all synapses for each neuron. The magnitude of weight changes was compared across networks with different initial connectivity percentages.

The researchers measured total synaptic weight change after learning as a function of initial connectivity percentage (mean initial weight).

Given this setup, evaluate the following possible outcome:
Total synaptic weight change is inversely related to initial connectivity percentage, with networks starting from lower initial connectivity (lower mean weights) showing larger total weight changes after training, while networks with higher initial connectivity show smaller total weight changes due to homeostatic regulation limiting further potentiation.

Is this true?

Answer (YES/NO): NO